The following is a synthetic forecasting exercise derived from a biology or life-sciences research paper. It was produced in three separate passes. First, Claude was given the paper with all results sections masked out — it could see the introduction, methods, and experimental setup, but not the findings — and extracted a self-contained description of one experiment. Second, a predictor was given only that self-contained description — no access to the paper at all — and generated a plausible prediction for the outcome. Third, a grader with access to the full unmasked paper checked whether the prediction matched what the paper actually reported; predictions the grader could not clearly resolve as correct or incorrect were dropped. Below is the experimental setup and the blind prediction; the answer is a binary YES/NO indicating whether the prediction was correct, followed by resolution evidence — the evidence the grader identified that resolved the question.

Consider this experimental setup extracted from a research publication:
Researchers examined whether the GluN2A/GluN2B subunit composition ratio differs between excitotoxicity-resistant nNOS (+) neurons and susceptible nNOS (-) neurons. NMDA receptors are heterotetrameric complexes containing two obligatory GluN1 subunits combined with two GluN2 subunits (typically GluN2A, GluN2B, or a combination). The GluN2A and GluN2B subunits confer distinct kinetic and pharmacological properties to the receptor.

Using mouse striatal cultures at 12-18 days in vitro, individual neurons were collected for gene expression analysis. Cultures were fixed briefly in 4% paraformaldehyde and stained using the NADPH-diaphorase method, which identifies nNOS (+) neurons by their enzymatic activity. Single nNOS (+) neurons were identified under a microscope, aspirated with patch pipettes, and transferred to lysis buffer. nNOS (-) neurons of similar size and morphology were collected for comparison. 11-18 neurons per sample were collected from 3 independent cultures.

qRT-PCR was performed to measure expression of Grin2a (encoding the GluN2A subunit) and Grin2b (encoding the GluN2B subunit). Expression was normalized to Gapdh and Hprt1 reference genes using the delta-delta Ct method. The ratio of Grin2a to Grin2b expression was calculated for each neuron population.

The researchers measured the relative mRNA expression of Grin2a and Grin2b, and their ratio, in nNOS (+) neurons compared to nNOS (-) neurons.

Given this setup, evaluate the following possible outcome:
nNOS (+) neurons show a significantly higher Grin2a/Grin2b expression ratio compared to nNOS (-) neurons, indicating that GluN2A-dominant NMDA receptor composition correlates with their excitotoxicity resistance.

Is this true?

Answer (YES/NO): NO